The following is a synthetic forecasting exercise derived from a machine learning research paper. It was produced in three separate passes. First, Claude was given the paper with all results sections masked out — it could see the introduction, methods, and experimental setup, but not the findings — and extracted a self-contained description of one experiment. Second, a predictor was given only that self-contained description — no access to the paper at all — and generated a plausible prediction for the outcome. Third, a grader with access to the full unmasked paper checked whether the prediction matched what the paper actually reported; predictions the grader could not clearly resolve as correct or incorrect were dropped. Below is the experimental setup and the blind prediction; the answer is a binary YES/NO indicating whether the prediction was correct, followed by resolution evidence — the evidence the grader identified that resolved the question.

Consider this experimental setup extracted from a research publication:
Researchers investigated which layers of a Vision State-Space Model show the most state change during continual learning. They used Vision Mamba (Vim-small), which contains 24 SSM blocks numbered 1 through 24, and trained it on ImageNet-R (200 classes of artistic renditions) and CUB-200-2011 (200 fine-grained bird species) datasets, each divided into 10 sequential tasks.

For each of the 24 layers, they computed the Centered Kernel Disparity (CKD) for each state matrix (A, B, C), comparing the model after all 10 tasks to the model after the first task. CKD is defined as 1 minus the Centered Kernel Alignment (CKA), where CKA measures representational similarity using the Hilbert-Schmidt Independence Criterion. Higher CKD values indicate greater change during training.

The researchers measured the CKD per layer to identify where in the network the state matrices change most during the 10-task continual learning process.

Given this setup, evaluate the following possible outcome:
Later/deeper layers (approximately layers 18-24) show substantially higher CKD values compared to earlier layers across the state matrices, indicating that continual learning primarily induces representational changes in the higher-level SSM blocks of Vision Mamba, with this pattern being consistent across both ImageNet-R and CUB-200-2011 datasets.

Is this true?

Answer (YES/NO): YES